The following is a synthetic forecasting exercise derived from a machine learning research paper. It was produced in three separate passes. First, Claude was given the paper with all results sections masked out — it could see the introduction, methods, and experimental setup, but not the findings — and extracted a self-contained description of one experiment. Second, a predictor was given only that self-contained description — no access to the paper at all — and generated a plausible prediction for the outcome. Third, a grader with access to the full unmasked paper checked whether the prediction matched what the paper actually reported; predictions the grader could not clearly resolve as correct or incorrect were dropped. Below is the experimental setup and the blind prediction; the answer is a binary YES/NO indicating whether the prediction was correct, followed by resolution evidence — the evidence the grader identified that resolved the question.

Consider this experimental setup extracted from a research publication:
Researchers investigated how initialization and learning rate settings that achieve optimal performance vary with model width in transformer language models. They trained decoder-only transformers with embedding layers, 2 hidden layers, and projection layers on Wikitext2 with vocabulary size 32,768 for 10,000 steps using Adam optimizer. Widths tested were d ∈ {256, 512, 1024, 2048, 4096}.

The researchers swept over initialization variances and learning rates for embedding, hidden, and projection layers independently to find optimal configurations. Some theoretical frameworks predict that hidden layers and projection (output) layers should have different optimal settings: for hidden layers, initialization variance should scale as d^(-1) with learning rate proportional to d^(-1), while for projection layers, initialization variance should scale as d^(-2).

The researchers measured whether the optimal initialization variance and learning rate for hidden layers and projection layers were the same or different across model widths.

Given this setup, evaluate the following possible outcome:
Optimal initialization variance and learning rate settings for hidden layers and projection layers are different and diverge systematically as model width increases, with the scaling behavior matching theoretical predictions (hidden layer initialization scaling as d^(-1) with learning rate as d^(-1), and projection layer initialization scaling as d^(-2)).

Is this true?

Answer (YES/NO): NO